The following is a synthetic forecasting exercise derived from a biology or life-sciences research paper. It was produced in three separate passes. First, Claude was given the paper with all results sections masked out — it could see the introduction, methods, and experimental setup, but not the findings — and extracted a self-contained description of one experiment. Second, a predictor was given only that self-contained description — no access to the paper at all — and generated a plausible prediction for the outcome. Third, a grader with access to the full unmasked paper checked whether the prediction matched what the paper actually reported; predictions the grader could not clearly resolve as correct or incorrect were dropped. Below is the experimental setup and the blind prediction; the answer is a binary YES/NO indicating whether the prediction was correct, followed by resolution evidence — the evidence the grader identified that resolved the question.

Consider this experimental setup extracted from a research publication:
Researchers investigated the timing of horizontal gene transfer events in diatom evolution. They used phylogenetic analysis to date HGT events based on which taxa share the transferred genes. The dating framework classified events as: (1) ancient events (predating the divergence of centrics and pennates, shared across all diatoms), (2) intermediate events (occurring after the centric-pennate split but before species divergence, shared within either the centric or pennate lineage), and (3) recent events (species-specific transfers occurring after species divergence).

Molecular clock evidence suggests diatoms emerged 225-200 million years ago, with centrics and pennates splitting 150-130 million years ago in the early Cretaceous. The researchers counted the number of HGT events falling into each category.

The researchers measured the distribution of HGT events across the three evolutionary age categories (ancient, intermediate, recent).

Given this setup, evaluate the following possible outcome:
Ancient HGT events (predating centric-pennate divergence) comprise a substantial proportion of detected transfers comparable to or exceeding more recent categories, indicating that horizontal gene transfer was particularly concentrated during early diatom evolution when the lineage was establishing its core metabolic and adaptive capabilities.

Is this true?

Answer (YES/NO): YES